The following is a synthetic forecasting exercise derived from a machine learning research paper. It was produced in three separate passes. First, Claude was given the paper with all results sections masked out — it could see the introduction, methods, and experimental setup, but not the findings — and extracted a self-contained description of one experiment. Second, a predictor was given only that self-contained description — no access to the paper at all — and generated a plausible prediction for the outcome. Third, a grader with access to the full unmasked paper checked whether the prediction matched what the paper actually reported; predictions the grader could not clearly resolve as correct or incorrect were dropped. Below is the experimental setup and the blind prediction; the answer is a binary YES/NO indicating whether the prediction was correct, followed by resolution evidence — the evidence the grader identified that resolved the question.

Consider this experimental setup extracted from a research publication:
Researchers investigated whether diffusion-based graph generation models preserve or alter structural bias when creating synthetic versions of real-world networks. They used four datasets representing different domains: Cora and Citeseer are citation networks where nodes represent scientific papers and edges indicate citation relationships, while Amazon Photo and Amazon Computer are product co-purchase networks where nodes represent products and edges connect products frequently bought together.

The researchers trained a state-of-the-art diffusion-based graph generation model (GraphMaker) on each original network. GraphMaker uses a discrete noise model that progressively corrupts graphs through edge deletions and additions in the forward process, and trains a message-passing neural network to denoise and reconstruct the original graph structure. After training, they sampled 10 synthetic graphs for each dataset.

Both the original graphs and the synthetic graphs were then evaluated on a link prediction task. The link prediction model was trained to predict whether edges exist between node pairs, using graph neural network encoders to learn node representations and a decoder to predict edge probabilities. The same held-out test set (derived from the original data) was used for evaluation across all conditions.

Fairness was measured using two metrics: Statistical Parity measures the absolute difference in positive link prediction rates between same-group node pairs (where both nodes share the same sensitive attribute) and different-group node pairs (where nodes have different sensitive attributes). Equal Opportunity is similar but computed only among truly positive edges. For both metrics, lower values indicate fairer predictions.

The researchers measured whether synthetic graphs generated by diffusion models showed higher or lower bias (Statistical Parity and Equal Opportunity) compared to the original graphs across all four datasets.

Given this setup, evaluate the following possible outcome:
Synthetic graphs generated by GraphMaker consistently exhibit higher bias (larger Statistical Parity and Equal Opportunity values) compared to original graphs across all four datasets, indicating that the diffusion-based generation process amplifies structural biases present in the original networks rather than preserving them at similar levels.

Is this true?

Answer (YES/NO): YES